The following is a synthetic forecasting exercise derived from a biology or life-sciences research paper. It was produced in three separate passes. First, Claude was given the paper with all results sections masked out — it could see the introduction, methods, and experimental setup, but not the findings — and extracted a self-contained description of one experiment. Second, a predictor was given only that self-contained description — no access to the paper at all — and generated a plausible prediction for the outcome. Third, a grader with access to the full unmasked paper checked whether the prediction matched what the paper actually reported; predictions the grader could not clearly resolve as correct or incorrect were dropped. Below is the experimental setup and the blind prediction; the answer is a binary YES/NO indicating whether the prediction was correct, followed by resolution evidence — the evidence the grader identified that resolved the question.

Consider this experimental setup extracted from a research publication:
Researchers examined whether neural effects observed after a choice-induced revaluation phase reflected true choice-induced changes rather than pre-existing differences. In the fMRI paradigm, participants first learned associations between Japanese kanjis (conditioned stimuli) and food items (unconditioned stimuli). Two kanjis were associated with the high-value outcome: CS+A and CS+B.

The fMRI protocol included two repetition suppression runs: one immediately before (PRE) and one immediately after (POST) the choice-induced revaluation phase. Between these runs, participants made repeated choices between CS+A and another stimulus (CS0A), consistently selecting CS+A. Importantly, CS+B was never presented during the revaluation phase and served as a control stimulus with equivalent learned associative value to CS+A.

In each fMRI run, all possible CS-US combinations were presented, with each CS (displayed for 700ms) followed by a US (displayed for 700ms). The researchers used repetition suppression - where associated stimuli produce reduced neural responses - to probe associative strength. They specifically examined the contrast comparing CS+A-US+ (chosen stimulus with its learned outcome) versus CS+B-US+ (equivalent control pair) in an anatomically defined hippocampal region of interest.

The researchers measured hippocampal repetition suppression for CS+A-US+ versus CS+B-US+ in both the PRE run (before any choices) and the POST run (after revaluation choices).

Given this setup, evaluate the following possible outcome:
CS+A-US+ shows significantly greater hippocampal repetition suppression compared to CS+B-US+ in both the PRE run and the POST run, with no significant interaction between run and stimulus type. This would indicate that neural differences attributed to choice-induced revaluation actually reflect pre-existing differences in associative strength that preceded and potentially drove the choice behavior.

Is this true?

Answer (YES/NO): NO